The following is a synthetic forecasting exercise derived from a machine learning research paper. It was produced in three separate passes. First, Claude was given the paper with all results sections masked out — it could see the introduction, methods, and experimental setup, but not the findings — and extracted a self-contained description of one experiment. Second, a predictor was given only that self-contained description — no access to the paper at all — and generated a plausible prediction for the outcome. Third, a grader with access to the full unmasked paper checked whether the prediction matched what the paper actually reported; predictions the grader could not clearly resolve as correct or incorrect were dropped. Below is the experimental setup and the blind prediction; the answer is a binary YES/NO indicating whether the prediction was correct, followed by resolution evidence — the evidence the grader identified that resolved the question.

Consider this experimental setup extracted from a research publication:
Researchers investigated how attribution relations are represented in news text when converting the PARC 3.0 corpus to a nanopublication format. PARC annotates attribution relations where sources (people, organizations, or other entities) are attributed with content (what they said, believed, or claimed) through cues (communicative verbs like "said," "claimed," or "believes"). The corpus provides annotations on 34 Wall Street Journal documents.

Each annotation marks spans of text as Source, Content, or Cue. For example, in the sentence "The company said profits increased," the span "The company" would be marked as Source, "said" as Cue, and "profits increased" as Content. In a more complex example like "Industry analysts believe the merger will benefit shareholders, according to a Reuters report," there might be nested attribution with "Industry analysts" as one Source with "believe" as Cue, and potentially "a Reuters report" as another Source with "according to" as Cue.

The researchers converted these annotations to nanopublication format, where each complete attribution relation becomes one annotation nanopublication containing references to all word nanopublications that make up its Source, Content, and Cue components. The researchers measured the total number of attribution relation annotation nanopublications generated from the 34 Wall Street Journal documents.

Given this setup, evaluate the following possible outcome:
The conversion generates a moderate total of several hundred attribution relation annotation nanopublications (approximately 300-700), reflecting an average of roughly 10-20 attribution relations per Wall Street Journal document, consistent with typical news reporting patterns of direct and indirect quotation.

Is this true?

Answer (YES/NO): NO